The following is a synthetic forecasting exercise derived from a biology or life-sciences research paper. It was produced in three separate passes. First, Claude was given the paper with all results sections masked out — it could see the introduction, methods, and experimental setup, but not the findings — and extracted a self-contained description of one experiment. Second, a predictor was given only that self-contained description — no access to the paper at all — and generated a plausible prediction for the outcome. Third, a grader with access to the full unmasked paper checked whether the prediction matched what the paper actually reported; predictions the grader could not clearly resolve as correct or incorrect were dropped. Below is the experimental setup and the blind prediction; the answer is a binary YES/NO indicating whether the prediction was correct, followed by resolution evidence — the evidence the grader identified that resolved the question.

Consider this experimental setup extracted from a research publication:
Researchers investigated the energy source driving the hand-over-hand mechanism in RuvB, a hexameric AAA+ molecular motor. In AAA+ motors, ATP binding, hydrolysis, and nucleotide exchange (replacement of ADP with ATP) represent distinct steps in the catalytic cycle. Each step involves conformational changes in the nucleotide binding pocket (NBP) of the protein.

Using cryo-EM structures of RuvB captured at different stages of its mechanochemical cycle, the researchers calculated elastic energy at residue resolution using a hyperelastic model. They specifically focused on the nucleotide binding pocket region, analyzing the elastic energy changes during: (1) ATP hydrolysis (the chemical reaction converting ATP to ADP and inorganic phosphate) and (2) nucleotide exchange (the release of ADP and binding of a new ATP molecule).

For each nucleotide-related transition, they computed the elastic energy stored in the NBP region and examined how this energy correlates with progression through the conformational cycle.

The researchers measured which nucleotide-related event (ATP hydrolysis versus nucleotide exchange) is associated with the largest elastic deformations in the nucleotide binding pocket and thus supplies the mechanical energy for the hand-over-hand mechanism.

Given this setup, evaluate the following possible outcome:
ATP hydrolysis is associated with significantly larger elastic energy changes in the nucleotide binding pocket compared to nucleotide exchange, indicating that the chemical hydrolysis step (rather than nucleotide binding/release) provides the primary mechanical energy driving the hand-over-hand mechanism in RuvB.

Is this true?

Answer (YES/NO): NO